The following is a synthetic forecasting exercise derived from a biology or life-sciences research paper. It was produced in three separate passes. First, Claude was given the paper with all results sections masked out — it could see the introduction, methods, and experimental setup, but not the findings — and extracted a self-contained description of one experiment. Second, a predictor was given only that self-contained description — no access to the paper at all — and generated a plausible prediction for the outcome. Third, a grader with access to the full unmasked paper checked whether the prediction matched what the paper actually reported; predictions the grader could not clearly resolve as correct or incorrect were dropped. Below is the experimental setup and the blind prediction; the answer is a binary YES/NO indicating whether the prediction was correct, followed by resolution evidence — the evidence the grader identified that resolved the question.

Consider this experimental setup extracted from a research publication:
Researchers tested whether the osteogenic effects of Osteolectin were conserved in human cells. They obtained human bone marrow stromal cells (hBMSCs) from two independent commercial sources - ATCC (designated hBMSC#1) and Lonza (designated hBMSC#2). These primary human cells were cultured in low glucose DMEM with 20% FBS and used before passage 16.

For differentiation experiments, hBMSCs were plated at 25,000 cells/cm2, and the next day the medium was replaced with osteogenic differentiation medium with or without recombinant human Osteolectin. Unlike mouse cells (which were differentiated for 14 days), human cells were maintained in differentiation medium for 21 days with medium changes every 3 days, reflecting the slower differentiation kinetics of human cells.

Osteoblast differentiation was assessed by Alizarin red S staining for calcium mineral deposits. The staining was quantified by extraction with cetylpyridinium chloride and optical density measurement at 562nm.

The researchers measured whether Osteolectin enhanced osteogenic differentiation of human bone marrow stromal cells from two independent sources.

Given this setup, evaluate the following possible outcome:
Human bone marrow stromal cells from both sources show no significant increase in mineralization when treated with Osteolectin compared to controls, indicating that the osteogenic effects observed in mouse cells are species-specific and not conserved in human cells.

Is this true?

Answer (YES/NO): NO